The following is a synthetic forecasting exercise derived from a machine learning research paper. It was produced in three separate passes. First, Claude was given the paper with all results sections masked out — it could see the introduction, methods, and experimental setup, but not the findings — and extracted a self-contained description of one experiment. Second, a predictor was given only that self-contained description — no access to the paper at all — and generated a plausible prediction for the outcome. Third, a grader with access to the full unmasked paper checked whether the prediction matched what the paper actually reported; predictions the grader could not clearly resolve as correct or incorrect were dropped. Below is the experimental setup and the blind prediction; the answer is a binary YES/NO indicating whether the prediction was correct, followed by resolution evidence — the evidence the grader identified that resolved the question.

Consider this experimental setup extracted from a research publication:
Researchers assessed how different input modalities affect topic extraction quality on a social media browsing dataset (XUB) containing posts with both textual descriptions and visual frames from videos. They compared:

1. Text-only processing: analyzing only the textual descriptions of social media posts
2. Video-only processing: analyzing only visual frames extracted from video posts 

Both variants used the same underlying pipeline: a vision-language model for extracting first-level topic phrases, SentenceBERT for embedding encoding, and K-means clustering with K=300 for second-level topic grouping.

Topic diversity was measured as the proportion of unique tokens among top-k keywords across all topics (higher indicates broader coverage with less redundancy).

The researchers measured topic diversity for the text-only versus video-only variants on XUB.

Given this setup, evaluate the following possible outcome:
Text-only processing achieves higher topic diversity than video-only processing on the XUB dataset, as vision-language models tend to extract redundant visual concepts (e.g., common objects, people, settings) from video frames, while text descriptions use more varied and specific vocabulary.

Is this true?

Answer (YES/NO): YES